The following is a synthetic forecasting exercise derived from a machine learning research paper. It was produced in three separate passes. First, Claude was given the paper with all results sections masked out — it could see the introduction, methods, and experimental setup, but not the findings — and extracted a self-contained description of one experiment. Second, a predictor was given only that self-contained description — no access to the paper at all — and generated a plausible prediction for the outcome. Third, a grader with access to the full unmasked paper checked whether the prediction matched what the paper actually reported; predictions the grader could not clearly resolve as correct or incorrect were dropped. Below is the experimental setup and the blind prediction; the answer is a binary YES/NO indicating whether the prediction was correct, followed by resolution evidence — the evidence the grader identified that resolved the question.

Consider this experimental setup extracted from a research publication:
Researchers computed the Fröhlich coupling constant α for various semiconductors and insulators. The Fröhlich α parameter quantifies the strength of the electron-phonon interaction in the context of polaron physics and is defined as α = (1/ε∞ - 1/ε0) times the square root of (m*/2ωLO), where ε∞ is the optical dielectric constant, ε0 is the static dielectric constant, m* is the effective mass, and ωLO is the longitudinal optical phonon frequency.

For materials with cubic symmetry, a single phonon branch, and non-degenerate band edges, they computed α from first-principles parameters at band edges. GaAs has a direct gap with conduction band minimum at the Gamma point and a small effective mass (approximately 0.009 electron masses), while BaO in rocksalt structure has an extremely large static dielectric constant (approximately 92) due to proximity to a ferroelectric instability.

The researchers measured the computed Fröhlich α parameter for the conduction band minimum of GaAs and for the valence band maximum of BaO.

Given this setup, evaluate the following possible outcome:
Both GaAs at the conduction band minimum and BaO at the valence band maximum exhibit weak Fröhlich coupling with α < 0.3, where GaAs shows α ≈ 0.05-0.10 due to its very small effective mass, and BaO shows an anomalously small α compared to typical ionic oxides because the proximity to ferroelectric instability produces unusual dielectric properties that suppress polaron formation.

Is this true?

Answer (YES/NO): NO